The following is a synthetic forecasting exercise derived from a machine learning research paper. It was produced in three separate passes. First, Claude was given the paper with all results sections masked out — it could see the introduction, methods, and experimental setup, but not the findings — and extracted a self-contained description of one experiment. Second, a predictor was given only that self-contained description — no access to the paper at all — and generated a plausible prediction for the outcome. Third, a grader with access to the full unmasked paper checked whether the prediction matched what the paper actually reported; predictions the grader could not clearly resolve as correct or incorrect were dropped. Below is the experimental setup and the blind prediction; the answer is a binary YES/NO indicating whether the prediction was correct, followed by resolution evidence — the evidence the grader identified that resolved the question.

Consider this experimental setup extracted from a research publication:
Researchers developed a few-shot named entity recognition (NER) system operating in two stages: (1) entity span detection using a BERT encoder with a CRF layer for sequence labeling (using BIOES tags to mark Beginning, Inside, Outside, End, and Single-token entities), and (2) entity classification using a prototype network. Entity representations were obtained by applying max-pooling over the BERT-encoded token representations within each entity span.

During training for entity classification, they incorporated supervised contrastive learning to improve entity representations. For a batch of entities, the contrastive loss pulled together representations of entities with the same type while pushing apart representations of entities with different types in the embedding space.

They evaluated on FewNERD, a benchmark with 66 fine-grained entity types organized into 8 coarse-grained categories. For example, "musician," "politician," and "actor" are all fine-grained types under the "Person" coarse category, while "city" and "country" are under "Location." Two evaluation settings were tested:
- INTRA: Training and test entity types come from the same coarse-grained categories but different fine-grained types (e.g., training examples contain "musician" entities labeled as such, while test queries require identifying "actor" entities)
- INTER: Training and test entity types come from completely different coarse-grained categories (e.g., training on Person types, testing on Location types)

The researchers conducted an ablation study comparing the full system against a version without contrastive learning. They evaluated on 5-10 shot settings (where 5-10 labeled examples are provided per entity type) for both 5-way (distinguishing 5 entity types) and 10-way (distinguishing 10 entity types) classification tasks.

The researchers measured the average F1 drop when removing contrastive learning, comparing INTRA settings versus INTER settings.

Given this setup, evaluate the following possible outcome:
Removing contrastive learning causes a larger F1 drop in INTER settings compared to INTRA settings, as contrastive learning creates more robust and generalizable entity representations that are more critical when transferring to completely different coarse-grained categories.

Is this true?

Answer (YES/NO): NO